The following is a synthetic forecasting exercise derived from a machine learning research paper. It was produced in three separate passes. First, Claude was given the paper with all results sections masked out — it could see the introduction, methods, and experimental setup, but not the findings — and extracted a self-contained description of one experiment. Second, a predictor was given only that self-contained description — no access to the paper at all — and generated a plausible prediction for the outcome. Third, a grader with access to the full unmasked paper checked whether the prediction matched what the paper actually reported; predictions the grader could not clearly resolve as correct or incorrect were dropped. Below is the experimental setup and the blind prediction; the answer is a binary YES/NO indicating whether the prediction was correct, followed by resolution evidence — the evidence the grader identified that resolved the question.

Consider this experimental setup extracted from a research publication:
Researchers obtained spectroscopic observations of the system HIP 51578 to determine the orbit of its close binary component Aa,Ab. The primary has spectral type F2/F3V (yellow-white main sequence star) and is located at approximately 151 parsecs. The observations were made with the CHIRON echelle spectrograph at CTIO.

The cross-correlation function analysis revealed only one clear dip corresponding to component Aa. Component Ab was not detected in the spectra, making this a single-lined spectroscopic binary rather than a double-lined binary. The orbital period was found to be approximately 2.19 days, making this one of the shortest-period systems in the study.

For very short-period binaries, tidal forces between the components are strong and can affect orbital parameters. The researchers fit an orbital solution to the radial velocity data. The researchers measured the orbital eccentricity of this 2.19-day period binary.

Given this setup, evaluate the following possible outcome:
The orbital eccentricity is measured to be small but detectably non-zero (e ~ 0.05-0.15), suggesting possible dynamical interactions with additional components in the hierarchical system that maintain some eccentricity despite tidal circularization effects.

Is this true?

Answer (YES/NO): NO